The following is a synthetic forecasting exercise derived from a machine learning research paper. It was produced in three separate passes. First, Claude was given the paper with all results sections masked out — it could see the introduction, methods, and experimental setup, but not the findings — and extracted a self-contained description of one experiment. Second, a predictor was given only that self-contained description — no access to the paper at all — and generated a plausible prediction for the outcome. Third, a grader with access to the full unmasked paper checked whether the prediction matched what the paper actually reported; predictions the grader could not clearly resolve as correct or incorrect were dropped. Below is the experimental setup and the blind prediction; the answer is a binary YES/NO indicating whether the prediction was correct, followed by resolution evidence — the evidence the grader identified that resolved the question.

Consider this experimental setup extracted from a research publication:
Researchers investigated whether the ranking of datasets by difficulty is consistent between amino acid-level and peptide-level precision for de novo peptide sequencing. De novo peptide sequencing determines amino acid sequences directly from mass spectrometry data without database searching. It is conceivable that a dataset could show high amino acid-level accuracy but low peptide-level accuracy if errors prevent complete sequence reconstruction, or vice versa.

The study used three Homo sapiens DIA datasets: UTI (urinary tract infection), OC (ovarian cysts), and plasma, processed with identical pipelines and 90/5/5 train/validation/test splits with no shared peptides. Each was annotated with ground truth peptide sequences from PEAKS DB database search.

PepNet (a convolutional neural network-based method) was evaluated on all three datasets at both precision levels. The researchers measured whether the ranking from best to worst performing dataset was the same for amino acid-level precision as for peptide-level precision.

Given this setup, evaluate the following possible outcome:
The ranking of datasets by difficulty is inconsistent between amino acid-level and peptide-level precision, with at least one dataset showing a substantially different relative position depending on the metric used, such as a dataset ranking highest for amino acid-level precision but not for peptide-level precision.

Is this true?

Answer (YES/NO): YES